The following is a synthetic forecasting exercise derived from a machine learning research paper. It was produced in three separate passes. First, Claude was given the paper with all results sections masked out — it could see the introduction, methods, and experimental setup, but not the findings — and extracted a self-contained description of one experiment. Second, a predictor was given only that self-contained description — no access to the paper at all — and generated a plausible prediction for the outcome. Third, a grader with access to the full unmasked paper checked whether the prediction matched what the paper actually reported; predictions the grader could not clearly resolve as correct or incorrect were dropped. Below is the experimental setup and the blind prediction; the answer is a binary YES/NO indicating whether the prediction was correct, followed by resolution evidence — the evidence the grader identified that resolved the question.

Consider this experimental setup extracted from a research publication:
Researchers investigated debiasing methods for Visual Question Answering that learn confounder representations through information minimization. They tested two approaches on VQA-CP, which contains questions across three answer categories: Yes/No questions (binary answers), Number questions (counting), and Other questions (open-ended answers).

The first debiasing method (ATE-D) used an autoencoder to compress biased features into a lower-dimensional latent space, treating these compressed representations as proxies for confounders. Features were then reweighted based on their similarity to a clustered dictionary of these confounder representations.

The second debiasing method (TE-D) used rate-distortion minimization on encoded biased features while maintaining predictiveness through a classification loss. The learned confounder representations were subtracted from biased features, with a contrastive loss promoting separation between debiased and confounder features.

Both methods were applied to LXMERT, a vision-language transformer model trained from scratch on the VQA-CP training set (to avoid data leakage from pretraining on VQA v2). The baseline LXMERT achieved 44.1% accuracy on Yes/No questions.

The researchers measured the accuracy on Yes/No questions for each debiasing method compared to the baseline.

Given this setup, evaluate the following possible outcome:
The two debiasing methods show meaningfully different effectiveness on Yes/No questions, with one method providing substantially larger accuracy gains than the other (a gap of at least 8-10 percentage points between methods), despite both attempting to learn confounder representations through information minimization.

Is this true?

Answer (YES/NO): NO